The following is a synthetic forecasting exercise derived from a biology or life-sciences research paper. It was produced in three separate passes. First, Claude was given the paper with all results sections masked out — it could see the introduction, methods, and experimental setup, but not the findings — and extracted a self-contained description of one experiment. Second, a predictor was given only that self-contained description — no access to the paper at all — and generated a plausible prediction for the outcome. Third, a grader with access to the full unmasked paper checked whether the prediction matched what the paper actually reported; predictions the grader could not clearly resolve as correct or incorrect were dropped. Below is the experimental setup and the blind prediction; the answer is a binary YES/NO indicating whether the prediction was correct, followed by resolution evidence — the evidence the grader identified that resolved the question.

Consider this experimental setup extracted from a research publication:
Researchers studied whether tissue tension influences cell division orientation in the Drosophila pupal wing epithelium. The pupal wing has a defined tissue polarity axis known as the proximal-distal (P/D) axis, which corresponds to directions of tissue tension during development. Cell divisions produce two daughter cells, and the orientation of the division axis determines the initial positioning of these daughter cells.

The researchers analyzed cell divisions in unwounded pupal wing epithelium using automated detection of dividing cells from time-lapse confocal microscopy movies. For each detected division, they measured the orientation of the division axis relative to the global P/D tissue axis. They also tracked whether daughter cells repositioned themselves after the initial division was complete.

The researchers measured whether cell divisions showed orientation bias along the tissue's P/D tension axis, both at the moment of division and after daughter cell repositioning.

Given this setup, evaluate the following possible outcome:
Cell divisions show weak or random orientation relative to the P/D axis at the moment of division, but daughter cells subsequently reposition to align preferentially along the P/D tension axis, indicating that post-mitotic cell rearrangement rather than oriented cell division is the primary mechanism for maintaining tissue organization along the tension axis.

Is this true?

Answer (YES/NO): YES